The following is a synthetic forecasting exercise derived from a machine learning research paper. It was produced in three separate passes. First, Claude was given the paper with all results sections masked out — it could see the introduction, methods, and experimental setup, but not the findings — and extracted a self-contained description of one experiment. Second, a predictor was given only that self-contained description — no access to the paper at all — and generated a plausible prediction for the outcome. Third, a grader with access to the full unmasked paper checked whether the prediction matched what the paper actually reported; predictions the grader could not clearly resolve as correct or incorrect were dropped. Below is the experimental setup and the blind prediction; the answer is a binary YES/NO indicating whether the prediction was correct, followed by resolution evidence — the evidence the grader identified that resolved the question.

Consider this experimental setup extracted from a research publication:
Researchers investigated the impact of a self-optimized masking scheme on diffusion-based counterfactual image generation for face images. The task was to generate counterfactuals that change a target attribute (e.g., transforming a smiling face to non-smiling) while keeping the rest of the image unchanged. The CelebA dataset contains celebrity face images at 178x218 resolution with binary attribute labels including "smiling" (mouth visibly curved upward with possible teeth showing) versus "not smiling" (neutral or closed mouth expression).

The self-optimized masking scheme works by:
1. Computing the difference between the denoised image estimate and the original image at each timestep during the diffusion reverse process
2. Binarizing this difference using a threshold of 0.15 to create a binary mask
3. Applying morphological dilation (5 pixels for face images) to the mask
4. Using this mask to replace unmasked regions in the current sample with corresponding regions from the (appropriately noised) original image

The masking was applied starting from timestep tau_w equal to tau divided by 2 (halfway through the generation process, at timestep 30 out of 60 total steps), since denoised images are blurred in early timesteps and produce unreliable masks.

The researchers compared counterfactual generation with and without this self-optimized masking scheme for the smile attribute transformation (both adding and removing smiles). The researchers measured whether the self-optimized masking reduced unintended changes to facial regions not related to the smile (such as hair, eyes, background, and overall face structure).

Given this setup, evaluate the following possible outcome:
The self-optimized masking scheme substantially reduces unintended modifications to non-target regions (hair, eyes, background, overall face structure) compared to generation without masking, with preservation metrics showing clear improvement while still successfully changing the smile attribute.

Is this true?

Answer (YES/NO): YES